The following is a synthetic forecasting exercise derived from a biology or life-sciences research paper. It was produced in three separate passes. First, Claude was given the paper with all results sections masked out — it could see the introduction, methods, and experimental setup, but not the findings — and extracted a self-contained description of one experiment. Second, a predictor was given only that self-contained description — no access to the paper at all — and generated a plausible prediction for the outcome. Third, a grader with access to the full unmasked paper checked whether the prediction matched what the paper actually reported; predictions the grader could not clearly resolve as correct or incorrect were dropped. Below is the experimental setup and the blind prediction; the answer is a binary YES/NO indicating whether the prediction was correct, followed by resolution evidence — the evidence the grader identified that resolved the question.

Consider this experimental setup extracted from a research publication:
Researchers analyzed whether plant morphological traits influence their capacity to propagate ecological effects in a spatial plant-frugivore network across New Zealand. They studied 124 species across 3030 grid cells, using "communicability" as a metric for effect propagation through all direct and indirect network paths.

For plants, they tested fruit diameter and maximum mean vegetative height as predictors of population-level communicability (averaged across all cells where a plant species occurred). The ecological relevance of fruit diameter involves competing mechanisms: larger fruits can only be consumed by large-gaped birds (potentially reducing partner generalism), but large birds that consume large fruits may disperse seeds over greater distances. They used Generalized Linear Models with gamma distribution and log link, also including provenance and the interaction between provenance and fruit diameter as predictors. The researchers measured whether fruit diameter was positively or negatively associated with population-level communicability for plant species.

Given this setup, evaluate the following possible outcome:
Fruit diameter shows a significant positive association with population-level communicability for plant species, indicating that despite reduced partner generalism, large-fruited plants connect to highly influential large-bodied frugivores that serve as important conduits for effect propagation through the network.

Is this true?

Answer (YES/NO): NO